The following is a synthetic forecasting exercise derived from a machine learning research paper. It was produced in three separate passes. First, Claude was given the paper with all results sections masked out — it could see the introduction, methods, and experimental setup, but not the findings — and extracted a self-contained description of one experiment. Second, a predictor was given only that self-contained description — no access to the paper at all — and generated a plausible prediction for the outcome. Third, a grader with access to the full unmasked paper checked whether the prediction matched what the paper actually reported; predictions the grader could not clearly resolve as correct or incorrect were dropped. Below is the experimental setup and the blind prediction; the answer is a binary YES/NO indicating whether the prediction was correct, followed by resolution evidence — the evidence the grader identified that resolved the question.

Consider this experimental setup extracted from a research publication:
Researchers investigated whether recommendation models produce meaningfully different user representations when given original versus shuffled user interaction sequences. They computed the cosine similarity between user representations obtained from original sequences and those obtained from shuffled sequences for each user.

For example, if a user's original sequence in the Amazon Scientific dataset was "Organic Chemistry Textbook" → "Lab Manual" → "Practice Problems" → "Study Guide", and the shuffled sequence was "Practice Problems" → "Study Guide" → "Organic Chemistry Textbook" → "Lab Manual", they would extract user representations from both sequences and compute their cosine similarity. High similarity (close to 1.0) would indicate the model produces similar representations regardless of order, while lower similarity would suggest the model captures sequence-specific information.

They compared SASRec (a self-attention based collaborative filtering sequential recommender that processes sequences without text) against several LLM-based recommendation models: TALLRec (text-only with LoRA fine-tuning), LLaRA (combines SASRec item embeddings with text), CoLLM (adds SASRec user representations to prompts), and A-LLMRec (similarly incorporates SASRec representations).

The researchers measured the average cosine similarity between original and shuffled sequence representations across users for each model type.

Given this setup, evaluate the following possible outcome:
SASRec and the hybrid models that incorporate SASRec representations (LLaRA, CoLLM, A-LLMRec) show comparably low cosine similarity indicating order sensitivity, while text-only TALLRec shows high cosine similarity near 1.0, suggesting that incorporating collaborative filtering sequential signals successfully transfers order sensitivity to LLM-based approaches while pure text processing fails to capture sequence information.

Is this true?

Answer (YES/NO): NO